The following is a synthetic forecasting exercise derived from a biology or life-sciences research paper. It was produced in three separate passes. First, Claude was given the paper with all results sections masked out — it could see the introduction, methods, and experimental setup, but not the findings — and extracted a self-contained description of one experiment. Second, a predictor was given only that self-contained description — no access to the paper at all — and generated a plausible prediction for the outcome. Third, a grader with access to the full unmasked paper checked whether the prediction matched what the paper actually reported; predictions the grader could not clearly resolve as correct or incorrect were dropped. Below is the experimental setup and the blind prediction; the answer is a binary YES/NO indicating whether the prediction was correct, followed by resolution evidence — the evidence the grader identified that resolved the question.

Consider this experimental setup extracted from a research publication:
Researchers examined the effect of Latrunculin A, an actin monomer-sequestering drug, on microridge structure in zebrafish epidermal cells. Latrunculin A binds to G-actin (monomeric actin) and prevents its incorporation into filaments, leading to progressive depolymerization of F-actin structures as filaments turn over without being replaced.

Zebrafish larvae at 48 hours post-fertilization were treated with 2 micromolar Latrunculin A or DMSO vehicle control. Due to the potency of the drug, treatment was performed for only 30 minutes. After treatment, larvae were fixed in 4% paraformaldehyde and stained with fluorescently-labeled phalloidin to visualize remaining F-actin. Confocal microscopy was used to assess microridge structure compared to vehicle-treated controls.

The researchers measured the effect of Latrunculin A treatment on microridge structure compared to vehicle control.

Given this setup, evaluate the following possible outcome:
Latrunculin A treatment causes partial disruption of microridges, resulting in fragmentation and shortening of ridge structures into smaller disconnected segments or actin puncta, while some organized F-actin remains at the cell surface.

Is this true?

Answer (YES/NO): NO